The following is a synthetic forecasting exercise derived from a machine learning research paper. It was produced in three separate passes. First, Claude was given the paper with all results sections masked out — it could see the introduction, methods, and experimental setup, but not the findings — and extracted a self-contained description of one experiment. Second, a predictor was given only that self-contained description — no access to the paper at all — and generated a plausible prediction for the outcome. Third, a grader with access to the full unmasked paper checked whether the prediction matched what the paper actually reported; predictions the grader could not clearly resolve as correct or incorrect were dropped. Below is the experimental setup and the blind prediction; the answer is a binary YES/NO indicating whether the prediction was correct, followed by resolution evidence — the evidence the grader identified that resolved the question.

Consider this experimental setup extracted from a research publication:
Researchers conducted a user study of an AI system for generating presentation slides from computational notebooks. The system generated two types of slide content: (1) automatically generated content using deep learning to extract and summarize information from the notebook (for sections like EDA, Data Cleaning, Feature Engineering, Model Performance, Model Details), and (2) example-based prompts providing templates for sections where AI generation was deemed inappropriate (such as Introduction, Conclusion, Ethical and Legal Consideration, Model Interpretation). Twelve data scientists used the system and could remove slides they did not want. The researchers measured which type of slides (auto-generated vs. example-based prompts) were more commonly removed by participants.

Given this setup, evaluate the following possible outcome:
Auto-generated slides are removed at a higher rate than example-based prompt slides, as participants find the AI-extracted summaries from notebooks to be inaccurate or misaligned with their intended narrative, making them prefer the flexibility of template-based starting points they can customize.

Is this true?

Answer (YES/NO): NO